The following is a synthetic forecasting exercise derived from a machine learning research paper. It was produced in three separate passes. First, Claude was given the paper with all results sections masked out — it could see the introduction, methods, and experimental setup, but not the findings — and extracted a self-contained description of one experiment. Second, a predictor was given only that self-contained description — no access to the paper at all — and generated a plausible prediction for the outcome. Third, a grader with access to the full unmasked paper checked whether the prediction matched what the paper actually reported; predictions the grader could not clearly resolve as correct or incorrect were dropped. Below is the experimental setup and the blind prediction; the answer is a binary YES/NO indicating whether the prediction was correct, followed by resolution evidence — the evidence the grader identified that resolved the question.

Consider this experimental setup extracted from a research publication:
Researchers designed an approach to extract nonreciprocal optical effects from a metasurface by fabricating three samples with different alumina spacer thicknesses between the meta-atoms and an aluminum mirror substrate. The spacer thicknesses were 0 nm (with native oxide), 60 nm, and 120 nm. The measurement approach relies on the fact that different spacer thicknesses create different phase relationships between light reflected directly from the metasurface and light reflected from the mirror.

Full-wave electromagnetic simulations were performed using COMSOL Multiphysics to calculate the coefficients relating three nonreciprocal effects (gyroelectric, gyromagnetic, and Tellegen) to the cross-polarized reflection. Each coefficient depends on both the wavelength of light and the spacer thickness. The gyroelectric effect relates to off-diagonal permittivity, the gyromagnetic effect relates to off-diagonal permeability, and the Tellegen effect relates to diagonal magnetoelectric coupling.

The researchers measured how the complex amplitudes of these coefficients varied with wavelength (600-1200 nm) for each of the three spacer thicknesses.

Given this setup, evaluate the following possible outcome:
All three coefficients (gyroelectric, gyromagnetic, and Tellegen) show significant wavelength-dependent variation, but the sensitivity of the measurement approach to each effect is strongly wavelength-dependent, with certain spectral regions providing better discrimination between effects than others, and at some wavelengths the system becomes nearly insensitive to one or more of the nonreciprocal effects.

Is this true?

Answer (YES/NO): YES